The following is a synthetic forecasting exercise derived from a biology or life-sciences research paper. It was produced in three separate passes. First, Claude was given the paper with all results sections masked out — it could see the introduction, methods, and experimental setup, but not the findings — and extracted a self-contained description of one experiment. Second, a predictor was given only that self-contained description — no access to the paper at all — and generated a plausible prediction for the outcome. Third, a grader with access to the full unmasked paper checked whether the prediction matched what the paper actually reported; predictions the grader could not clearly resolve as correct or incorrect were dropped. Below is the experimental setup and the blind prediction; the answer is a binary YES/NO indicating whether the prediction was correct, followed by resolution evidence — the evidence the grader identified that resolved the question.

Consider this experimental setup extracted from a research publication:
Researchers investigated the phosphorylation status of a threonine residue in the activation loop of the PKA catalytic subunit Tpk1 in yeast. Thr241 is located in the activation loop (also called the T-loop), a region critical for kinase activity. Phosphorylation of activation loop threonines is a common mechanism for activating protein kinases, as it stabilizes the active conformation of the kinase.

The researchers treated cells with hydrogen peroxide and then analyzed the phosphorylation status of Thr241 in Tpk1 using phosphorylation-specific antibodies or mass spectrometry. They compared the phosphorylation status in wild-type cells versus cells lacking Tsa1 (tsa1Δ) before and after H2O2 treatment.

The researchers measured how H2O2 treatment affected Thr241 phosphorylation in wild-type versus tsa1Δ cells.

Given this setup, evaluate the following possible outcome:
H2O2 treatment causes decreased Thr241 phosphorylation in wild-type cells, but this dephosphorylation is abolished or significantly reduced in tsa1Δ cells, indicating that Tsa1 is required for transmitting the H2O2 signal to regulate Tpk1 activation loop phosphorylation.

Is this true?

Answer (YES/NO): YES